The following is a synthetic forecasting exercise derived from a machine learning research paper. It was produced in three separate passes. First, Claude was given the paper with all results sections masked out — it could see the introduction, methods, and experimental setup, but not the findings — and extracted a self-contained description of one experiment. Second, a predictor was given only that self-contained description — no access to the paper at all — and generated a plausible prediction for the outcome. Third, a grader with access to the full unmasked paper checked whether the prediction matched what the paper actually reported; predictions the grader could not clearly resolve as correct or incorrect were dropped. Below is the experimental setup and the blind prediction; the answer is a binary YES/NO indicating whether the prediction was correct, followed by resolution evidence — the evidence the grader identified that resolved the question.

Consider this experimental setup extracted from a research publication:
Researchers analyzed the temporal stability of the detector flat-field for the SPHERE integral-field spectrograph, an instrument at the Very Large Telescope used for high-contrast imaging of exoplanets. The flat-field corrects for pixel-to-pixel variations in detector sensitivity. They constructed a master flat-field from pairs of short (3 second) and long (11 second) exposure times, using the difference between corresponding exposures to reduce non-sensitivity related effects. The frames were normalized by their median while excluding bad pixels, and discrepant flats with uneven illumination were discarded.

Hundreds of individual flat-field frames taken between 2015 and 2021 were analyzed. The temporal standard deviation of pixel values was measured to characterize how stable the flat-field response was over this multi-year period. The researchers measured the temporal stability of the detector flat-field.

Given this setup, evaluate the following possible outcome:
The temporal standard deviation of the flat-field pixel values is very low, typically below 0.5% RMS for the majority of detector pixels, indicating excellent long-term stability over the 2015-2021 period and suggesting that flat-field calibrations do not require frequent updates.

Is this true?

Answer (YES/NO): YES